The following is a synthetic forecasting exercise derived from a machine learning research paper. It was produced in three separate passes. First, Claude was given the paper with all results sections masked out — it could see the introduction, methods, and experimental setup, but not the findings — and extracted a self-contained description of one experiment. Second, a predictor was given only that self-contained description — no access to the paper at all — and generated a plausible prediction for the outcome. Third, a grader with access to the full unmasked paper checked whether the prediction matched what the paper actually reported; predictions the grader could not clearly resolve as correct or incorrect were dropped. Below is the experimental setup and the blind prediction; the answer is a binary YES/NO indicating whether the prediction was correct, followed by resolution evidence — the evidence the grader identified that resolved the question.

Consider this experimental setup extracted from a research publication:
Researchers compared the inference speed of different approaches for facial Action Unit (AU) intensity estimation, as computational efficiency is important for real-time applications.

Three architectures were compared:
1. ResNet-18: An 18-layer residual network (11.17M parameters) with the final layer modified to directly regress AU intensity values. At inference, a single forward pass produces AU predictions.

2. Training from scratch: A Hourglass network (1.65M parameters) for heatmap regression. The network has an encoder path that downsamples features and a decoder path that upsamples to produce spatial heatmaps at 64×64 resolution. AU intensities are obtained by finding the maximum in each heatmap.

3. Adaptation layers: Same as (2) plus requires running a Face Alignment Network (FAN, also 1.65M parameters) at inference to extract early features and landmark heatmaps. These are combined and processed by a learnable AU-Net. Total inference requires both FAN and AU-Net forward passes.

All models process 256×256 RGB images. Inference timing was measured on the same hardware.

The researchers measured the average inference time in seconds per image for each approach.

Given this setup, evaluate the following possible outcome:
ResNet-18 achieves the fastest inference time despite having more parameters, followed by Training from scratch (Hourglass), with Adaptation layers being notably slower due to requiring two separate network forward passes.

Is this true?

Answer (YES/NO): YES